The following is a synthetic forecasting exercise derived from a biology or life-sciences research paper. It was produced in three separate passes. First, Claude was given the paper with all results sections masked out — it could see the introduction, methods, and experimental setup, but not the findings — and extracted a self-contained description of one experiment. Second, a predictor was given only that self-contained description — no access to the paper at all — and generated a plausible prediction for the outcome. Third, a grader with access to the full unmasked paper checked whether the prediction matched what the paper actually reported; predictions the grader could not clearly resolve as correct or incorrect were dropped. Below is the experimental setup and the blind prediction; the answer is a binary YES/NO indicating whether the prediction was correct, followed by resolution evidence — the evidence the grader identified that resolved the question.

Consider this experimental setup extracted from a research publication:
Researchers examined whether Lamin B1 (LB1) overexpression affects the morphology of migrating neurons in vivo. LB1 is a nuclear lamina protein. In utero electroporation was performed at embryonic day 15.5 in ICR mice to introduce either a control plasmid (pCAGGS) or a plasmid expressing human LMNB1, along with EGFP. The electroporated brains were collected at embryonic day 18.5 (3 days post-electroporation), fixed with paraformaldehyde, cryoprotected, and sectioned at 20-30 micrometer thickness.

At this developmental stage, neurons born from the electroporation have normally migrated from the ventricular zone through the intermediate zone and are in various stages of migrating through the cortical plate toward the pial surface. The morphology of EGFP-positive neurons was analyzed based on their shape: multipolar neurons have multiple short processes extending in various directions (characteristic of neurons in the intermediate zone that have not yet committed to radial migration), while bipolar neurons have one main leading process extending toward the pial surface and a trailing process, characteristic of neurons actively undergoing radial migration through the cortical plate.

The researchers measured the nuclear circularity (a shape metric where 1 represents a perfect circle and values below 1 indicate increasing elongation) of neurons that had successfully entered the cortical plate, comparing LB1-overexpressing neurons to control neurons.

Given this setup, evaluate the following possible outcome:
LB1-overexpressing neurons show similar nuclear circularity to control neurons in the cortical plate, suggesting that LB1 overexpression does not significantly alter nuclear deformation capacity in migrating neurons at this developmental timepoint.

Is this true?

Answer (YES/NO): NO